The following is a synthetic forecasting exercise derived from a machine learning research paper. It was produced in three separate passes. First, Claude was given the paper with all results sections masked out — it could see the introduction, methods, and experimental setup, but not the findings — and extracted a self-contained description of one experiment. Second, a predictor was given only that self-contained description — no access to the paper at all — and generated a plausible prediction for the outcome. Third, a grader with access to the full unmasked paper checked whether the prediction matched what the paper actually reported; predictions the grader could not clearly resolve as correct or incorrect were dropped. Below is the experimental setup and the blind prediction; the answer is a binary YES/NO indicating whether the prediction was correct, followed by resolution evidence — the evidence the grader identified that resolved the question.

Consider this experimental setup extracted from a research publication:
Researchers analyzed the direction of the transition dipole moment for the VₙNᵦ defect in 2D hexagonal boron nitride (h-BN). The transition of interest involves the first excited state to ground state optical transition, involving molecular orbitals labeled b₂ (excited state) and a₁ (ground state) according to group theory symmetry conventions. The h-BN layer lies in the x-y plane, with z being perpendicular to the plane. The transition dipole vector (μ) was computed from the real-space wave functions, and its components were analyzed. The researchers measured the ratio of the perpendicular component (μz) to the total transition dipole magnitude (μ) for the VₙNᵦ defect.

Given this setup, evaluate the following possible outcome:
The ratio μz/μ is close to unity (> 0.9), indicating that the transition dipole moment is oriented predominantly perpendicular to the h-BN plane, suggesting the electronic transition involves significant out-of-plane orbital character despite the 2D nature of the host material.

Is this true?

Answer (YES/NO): YES